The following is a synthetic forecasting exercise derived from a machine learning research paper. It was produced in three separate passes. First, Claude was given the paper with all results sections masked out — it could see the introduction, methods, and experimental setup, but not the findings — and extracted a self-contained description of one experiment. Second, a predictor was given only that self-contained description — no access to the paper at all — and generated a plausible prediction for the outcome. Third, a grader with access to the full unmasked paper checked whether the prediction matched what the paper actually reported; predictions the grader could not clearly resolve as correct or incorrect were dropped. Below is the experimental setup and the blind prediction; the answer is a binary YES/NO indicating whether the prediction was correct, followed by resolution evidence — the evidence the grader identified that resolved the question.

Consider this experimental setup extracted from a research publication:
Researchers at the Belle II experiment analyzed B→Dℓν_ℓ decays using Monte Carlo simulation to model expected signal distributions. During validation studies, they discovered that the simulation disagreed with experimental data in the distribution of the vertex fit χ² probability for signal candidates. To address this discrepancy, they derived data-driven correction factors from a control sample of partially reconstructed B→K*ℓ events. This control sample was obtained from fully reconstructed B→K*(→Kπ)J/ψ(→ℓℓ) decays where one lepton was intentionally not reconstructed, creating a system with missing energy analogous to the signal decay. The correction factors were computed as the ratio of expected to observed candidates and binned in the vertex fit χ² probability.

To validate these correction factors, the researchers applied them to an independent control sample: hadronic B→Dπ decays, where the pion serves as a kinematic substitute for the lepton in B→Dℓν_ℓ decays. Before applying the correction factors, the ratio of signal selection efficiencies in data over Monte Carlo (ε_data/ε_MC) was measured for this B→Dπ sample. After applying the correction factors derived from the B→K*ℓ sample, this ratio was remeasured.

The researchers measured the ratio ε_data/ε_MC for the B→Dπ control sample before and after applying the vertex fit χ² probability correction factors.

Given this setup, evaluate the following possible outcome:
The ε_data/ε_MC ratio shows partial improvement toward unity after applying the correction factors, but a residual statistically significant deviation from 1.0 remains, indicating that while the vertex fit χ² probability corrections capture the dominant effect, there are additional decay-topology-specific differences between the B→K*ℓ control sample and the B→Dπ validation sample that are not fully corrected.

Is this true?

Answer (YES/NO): NO